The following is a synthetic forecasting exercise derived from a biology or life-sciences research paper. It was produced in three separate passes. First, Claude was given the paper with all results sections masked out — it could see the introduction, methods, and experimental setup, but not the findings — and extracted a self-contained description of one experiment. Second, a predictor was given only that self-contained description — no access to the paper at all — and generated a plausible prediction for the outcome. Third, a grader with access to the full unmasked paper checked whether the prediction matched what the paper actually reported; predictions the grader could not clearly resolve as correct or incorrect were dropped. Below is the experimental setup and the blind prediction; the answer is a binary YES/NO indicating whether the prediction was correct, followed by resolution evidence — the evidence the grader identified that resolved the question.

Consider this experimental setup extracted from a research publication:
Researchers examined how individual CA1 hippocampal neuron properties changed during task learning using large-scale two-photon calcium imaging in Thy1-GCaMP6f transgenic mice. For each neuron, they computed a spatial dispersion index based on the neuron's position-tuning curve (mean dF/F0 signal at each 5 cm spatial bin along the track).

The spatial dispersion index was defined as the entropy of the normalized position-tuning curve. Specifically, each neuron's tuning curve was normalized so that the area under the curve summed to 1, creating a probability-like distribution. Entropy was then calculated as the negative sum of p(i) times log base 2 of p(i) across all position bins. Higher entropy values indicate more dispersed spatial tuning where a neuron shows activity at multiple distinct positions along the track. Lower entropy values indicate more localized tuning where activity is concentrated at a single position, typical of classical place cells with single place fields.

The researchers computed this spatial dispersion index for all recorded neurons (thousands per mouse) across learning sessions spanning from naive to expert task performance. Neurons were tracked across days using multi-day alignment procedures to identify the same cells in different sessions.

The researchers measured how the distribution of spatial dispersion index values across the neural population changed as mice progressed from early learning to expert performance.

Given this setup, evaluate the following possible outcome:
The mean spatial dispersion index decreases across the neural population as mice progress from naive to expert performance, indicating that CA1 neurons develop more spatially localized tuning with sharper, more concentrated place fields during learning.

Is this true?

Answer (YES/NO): YES